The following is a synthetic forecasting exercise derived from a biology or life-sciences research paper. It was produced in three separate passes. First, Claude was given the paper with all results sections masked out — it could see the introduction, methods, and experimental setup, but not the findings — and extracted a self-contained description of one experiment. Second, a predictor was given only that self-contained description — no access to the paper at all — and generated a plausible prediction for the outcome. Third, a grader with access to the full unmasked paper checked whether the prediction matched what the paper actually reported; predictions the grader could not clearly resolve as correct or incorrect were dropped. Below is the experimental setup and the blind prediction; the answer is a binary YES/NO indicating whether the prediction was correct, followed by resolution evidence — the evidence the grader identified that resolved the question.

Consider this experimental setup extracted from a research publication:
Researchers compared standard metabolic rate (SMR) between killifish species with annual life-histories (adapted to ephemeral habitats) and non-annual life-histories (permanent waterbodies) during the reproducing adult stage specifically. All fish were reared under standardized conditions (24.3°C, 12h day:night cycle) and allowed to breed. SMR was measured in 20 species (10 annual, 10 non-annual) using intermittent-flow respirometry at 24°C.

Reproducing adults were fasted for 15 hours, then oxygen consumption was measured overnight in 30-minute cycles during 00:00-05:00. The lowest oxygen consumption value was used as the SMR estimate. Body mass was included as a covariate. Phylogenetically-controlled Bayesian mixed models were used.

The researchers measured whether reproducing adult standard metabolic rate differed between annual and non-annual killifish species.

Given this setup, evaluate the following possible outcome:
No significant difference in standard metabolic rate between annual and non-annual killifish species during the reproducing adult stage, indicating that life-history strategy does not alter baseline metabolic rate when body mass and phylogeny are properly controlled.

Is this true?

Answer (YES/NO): NO